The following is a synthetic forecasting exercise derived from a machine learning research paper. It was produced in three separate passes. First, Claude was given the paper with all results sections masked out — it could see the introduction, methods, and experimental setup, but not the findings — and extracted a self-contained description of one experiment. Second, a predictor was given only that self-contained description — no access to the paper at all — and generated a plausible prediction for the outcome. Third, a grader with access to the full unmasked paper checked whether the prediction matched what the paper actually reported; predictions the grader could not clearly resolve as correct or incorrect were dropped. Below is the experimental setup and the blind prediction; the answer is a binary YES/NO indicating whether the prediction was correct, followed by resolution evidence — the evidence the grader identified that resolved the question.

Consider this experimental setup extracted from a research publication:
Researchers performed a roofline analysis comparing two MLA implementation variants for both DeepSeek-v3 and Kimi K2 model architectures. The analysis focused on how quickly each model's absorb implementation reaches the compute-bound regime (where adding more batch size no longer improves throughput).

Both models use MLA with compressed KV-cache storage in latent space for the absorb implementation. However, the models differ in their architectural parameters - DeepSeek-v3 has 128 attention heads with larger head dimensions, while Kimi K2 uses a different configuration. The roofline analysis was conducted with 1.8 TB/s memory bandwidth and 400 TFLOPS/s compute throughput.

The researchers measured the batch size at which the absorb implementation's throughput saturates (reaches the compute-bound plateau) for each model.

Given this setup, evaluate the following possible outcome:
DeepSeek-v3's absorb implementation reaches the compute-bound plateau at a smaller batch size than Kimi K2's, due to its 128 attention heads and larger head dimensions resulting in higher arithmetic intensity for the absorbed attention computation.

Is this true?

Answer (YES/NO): NO